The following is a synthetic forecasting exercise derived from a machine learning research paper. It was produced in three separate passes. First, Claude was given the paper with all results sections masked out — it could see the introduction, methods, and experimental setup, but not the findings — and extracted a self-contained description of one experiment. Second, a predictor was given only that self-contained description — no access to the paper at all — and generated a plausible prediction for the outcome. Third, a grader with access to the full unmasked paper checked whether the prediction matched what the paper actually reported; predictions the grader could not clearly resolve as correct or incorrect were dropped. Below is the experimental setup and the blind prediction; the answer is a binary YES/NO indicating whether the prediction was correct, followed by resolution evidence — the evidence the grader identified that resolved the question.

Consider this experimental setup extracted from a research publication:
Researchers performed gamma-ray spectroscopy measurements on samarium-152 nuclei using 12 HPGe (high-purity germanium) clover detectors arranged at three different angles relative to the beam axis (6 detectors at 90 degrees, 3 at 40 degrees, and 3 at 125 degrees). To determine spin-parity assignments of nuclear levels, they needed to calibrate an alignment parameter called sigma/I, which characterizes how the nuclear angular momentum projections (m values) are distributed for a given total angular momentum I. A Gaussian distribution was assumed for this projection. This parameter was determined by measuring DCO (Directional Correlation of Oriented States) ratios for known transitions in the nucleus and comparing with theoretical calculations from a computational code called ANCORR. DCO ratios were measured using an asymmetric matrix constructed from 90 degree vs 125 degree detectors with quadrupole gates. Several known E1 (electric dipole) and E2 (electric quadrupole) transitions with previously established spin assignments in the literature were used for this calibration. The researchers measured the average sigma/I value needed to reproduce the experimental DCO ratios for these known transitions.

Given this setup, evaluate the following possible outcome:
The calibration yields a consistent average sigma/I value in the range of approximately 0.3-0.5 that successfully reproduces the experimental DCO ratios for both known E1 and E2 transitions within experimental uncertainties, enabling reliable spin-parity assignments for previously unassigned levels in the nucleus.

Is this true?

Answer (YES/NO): YES